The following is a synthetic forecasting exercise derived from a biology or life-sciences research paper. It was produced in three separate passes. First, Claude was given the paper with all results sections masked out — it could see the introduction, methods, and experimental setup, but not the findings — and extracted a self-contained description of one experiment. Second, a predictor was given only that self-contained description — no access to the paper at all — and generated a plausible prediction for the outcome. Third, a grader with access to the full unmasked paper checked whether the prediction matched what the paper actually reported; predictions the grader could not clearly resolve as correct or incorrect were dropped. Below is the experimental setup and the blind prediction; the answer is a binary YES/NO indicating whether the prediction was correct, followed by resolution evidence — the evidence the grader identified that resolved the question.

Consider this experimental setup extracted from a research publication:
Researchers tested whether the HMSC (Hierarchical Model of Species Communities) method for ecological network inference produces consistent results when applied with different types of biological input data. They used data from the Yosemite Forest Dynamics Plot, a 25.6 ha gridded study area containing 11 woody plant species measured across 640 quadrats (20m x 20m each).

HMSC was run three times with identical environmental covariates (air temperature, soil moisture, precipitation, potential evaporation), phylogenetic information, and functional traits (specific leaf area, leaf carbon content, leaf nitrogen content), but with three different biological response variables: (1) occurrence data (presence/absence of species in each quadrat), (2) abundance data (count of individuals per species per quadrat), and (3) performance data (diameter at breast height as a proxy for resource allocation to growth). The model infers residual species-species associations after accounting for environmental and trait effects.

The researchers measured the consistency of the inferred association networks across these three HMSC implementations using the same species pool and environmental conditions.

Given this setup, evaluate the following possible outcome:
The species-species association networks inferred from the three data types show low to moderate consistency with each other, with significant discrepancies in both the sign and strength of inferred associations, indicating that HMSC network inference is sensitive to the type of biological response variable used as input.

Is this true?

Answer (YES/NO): YES